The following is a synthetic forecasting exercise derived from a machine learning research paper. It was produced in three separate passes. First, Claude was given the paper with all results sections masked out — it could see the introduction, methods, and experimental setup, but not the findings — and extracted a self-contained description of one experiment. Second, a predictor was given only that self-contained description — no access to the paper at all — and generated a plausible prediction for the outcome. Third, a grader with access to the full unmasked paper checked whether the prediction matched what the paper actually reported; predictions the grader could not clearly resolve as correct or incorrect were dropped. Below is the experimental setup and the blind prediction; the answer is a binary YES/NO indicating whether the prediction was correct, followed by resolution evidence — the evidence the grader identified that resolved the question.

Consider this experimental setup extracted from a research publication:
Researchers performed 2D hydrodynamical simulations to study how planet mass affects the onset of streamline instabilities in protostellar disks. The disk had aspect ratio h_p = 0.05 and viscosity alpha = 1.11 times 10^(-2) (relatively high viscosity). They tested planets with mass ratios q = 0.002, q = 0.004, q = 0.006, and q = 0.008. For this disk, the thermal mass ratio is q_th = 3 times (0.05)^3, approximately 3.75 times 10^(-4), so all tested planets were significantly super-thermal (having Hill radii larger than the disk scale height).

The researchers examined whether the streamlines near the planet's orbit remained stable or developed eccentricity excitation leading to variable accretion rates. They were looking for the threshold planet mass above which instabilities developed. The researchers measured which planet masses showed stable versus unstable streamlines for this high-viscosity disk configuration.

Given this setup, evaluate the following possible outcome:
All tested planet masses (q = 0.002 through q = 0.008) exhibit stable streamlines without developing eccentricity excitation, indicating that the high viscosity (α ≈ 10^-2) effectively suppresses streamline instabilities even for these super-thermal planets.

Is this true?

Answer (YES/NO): NO